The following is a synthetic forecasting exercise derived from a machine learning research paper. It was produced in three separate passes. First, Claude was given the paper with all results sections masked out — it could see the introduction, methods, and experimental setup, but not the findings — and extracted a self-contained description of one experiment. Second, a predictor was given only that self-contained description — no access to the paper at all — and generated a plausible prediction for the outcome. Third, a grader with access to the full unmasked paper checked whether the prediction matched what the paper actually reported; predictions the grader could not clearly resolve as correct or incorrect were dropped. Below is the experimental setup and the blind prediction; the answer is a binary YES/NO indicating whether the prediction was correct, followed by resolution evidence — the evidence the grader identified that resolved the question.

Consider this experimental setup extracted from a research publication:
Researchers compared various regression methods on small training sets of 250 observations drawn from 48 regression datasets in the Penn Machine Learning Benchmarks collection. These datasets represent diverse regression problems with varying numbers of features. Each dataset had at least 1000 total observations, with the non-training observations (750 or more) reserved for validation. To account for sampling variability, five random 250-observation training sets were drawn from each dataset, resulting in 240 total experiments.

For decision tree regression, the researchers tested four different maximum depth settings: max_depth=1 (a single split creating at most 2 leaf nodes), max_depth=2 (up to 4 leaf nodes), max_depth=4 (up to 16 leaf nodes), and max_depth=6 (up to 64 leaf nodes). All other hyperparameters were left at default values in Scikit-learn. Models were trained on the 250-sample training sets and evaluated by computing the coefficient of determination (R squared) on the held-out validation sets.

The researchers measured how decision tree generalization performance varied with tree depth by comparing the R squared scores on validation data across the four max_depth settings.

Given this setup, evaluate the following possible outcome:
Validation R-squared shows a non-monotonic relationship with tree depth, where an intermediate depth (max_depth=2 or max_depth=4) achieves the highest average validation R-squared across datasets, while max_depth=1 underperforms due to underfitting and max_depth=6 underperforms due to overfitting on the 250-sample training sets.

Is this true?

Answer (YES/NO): NO